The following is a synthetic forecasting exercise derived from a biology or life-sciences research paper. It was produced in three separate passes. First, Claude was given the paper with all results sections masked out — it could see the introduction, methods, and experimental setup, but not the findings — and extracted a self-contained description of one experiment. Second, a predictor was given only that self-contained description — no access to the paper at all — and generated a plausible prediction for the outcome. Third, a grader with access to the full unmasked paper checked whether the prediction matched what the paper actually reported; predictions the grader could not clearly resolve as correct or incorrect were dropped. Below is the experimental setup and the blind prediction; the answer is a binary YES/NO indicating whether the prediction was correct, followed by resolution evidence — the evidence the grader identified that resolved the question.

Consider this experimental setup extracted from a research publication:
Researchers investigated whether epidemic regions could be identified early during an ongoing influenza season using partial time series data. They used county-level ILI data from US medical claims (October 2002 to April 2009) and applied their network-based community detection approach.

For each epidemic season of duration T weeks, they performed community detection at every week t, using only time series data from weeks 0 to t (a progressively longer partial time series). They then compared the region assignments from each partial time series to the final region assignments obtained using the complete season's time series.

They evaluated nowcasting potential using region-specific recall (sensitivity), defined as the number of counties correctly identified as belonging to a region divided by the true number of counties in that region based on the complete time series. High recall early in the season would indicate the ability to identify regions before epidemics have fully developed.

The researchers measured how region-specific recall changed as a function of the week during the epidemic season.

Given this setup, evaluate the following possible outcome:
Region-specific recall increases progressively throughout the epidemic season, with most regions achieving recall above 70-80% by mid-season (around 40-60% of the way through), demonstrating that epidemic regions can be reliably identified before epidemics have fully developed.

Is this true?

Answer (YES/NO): NO